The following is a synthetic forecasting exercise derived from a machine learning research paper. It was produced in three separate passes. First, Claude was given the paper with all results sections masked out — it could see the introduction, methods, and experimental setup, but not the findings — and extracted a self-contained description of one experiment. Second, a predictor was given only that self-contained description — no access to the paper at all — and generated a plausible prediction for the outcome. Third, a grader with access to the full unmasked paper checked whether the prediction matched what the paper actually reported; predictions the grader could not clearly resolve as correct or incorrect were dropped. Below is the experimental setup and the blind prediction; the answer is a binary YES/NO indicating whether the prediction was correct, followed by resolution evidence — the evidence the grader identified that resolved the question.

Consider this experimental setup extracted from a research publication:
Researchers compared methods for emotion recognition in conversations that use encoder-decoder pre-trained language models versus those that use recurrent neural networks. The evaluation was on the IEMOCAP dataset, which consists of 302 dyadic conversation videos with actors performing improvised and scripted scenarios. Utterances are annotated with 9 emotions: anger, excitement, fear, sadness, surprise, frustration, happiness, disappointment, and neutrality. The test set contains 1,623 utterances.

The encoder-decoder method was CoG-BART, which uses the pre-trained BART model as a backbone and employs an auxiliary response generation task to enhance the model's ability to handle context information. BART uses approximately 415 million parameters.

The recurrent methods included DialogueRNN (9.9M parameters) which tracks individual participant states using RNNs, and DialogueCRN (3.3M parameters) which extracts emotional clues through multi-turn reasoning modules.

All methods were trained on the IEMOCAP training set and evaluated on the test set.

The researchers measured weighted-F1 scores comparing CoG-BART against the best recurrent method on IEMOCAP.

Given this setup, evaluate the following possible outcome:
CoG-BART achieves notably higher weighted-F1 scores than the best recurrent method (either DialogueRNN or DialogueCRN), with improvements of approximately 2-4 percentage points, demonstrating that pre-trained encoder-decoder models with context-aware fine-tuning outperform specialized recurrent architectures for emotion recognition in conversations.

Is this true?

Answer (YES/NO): NO